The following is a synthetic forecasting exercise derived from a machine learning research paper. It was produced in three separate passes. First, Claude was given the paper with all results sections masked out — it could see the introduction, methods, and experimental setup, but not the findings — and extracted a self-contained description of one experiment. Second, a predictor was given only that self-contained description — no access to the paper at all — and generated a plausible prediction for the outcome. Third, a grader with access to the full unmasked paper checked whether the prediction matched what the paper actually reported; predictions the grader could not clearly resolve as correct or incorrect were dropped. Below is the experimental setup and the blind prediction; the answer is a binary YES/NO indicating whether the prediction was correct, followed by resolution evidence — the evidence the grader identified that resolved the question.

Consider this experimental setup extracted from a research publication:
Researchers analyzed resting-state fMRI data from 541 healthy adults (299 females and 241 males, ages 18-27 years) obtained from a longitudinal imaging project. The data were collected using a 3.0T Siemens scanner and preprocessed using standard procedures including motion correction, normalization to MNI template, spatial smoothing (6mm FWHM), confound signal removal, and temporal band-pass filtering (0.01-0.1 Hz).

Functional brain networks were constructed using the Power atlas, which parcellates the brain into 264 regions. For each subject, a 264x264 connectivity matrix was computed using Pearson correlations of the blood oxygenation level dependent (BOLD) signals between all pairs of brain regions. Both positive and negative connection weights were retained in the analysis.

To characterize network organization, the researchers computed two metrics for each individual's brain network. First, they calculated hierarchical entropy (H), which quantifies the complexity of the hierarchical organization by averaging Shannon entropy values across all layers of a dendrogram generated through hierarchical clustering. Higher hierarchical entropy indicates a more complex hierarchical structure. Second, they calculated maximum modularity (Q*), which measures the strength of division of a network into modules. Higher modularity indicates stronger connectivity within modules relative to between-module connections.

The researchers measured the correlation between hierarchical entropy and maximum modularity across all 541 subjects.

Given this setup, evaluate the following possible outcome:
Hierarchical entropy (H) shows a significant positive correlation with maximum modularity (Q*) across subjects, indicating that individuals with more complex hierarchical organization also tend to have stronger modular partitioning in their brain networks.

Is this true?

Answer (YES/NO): NO